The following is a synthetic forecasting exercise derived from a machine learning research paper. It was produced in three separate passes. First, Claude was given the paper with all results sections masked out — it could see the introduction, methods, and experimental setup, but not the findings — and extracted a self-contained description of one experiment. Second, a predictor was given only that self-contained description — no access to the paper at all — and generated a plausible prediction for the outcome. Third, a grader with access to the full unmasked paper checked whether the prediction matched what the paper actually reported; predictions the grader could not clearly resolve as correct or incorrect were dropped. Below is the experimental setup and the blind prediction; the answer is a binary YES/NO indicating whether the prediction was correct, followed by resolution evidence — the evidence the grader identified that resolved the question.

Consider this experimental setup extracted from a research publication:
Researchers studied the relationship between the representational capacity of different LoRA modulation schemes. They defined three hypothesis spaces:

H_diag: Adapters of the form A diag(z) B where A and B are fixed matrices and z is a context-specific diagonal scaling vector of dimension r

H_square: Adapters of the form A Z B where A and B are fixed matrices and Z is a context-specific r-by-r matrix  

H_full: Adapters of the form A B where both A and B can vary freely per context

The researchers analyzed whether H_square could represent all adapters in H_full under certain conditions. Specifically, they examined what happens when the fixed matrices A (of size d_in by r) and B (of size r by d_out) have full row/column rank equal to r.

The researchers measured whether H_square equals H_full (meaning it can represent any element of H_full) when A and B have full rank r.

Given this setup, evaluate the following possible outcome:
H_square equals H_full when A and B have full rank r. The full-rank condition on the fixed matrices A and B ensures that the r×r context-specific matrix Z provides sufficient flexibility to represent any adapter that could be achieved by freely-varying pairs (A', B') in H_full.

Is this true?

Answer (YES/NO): YES